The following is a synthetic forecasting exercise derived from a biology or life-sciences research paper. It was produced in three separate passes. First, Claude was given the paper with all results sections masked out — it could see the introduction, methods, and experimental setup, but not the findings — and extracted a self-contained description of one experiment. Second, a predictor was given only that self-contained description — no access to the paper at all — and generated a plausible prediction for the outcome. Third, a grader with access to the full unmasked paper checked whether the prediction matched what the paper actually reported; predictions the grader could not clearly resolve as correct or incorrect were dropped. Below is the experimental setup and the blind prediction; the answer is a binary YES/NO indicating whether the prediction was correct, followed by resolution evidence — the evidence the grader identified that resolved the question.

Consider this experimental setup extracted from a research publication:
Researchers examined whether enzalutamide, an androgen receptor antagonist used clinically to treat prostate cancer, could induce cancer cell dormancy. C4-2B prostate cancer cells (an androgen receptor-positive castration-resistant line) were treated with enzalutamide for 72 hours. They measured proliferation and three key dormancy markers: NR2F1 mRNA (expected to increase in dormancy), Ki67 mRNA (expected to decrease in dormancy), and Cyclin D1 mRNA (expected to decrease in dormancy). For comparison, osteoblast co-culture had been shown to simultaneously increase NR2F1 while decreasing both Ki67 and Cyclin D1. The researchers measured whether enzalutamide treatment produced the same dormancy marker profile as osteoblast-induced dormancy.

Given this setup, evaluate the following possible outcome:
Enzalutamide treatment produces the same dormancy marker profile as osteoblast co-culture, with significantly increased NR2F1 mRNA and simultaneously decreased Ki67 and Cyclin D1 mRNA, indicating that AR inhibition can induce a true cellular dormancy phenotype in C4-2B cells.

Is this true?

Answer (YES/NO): NO